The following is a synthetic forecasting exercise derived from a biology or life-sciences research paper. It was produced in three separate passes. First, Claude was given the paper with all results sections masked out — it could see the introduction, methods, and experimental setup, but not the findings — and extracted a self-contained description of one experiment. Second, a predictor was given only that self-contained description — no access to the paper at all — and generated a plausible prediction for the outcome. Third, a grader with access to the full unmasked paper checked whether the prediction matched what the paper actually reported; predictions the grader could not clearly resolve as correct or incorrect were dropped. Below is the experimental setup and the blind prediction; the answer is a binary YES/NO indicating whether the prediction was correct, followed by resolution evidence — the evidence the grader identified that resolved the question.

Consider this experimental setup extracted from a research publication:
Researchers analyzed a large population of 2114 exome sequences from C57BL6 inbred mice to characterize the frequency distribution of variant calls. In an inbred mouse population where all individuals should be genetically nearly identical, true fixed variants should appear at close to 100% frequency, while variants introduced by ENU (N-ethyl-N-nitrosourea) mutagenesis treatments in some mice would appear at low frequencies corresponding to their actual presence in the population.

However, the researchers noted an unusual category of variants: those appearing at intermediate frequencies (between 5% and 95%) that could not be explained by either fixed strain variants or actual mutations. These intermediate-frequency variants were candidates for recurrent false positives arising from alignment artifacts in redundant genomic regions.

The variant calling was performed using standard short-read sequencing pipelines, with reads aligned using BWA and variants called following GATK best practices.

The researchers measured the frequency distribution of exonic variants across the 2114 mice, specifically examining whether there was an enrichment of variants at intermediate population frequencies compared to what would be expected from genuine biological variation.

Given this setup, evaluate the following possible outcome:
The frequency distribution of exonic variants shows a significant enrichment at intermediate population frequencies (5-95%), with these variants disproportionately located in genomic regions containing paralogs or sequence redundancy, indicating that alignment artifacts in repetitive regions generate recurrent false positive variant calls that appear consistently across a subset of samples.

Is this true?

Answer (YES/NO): YES